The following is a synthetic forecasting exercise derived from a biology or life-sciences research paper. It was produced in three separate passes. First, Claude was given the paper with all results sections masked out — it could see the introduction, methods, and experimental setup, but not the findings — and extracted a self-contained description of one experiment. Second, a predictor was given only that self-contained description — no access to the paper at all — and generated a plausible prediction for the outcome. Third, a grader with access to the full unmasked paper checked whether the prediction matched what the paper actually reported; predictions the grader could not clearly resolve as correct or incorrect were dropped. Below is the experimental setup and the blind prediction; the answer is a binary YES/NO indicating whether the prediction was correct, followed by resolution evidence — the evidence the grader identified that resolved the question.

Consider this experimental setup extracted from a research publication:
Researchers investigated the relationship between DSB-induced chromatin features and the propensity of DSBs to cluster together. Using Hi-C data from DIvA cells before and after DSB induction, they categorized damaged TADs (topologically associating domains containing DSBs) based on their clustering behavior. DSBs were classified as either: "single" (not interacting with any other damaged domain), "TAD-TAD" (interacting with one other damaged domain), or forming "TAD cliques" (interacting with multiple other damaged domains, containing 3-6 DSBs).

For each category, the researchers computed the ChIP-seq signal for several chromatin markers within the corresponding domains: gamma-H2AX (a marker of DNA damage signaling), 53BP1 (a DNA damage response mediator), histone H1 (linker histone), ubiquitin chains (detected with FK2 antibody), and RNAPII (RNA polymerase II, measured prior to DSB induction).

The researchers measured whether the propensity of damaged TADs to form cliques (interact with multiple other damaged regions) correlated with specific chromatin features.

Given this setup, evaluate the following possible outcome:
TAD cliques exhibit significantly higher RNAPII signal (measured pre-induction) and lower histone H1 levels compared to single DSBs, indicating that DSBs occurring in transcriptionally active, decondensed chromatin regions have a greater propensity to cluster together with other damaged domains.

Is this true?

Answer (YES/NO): YES